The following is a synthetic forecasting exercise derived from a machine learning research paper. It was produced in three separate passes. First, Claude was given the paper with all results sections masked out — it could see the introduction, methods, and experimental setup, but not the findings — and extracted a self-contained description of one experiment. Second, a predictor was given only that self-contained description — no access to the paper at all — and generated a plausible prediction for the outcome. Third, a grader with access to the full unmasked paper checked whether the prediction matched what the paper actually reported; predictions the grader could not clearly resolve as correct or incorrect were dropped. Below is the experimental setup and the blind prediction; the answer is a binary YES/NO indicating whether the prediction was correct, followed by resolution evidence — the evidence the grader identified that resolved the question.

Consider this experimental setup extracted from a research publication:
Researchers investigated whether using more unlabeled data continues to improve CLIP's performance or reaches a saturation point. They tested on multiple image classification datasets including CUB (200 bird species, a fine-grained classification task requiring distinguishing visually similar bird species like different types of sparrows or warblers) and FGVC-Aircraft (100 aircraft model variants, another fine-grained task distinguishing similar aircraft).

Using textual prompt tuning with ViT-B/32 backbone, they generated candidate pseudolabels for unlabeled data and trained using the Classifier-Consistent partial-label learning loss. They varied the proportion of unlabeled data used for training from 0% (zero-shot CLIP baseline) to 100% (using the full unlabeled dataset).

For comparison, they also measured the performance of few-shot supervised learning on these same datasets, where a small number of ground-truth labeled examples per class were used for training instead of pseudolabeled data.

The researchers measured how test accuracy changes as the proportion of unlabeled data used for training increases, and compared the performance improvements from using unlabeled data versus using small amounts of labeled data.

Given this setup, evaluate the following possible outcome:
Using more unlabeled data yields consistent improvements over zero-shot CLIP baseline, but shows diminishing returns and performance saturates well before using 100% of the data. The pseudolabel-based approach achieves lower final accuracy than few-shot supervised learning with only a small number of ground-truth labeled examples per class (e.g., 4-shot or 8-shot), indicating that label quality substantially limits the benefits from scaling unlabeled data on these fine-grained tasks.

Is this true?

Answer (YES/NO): YES